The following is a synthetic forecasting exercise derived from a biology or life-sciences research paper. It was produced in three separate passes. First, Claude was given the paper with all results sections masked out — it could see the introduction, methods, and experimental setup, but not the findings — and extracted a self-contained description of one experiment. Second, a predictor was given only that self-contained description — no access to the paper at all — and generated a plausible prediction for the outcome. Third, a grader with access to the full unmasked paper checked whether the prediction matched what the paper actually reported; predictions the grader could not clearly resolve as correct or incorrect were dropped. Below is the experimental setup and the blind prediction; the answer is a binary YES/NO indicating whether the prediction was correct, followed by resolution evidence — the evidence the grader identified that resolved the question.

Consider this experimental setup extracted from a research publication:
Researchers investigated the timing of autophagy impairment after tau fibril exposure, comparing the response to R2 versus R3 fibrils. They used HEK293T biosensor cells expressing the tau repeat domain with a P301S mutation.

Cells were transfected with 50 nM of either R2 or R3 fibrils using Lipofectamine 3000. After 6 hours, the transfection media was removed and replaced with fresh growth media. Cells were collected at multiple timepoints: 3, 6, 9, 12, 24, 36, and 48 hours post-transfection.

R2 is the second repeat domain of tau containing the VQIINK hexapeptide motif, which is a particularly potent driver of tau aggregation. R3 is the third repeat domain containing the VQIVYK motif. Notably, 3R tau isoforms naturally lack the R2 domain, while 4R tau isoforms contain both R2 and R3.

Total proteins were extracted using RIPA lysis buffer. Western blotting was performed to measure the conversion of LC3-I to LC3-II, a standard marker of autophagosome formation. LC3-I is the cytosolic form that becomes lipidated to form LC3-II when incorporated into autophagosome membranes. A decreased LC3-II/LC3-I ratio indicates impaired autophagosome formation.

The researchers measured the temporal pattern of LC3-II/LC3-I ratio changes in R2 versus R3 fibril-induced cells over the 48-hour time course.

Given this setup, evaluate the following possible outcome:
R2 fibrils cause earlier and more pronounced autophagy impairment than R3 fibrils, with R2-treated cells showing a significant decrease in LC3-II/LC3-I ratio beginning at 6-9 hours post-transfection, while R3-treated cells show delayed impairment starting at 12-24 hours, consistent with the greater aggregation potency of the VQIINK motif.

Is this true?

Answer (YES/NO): NO